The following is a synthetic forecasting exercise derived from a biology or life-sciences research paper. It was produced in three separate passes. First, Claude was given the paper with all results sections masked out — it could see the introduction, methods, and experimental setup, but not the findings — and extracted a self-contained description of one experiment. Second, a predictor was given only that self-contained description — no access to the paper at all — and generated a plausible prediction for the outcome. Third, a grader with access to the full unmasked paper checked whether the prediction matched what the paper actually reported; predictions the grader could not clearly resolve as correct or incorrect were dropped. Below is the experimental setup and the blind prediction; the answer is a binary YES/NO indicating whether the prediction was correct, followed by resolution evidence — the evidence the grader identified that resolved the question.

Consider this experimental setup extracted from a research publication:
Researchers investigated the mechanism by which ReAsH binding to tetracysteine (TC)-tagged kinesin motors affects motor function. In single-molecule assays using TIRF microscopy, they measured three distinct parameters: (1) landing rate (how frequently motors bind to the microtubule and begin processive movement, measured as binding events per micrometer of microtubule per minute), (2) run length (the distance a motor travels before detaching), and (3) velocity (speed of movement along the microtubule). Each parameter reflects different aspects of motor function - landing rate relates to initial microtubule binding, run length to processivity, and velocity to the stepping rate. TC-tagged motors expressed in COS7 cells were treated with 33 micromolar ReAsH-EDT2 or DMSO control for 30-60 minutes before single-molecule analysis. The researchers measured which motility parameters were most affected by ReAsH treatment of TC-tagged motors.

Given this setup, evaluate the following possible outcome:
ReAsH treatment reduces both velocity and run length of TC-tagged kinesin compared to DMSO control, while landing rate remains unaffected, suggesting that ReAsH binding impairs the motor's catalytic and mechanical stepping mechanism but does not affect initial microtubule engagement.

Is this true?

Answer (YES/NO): NO